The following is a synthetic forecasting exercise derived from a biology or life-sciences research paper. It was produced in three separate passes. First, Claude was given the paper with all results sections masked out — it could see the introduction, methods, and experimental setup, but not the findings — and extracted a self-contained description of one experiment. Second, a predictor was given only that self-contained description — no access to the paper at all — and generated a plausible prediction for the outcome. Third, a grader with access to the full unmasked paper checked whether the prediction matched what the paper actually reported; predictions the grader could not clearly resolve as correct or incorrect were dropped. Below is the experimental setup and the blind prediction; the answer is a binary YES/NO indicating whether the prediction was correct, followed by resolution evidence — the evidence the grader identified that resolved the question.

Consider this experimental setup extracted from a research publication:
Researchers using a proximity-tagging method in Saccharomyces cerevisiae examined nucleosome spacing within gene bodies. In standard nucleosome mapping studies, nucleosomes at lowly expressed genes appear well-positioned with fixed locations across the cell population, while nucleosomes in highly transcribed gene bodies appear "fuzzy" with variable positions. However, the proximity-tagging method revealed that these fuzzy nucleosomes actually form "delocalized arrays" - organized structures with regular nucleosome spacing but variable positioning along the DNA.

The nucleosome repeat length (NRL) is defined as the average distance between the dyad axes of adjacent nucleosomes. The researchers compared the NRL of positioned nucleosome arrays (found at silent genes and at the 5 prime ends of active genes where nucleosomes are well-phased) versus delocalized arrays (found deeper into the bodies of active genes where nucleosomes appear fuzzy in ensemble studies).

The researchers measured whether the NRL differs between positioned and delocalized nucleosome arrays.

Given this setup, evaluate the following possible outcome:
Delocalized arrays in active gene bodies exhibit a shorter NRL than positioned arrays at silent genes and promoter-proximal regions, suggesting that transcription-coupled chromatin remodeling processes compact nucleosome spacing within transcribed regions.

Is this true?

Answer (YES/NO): NO